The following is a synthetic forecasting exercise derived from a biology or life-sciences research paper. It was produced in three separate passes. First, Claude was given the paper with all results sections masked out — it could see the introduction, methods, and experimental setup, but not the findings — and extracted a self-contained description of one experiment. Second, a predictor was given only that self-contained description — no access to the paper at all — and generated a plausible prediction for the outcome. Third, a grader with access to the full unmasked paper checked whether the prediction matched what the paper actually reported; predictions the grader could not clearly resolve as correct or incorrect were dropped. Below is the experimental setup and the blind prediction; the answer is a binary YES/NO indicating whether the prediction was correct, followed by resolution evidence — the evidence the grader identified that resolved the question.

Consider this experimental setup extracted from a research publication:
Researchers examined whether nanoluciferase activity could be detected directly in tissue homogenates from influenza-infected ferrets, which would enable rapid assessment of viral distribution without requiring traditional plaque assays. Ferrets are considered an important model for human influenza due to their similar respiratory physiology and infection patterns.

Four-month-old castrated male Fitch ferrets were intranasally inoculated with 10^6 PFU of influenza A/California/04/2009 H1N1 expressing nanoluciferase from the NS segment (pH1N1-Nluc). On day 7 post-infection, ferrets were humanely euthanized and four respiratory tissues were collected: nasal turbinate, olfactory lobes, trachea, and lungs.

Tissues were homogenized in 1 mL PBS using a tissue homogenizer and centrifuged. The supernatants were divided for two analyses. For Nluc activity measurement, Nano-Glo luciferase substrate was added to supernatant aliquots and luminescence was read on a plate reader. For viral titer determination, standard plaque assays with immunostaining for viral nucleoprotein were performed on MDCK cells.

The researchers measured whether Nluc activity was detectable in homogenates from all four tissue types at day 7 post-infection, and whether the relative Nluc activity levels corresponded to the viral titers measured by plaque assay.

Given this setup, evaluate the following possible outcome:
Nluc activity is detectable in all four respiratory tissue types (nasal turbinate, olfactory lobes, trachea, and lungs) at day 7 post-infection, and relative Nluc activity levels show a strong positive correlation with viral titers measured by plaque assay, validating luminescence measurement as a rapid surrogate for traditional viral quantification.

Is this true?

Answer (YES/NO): NO